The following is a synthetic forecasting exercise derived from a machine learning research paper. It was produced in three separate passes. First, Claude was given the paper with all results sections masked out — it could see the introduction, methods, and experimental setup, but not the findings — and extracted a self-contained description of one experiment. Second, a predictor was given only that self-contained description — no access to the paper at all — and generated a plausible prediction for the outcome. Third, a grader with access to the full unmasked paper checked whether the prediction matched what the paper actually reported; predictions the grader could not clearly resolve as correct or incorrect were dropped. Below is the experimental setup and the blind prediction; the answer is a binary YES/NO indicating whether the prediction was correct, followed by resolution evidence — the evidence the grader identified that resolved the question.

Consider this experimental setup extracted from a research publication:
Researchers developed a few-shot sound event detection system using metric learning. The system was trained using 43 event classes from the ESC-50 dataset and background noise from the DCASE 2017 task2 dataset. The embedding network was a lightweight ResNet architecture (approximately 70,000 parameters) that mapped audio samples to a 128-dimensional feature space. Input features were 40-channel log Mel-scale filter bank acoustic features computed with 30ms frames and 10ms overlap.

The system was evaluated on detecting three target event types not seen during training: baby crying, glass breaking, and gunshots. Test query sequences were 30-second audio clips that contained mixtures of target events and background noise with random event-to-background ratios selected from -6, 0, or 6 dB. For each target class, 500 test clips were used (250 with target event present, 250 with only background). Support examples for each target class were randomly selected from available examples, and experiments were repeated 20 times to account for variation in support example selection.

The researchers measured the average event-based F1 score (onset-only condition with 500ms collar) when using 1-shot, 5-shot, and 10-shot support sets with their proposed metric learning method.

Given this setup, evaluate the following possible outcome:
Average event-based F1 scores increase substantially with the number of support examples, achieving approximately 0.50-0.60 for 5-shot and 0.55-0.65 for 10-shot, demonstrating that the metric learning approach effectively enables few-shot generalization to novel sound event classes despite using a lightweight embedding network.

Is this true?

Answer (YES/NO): NO